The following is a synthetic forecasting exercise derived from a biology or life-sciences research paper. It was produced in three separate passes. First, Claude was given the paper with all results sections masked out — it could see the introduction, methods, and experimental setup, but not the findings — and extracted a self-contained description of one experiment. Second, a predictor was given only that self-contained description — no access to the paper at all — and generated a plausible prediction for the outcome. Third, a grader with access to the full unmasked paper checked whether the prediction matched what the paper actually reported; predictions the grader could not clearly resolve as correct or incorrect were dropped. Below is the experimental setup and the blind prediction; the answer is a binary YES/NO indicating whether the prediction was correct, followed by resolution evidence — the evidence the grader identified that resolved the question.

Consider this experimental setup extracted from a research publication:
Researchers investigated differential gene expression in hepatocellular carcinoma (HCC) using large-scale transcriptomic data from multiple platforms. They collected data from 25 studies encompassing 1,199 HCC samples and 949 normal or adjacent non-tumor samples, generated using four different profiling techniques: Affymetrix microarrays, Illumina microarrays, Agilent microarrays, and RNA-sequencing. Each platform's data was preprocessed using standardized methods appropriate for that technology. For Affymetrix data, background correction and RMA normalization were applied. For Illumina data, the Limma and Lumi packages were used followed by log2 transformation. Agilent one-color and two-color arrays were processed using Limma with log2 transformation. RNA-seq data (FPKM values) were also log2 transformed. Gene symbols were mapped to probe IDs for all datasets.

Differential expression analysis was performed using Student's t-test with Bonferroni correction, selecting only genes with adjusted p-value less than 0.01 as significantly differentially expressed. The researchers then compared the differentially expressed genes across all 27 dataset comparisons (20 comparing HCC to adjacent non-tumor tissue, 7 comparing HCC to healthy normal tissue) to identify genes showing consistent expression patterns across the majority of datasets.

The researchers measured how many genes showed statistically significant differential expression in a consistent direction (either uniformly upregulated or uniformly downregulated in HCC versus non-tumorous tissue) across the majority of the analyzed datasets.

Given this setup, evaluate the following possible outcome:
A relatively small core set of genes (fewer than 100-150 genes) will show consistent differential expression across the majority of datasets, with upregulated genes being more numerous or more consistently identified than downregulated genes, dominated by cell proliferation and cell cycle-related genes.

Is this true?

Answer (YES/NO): YES